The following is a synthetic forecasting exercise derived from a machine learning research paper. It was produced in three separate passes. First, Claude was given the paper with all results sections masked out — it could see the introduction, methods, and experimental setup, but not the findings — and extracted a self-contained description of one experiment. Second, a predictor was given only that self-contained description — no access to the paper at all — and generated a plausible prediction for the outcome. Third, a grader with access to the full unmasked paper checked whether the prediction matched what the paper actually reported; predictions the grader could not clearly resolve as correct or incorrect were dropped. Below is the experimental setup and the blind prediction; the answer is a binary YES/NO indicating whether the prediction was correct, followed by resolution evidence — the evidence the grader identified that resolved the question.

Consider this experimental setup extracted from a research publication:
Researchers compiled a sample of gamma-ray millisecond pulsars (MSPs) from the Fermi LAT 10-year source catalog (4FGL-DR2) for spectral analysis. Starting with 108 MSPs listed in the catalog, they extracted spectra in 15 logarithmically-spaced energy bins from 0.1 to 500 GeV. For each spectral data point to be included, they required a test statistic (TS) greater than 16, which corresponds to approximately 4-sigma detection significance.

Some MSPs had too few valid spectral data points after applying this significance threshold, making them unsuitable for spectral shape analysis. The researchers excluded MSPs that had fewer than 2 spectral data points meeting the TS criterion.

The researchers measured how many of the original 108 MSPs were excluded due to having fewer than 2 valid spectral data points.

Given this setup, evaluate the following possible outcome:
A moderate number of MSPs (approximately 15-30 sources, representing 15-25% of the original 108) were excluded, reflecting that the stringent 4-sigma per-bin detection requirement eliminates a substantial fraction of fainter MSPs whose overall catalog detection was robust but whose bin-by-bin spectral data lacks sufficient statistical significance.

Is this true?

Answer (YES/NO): NO